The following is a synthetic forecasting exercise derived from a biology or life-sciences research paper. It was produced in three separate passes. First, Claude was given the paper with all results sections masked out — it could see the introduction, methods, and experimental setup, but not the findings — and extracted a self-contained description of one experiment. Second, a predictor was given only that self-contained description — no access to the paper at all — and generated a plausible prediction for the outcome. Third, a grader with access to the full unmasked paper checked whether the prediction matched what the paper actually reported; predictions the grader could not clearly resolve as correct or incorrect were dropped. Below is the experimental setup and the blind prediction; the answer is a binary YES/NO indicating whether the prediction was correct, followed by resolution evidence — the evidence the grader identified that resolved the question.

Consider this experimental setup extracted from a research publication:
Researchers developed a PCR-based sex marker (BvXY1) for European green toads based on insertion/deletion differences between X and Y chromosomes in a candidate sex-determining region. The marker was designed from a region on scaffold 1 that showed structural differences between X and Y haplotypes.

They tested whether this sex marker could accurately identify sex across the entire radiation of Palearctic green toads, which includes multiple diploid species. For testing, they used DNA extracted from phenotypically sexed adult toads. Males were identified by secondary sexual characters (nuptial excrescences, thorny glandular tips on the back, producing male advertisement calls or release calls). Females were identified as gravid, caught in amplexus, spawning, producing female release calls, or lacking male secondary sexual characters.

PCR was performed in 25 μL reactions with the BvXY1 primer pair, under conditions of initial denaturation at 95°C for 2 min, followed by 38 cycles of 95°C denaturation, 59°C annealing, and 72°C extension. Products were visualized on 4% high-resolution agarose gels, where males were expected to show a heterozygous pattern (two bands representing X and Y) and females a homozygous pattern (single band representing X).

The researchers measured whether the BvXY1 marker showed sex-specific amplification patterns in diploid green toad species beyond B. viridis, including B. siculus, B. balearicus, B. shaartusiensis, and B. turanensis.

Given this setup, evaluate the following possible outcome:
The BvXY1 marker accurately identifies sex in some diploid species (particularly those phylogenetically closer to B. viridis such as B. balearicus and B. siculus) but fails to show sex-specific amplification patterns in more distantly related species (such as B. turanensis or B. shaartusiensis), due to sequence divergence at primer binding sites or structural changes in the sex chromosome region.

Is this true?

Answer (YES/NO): NO